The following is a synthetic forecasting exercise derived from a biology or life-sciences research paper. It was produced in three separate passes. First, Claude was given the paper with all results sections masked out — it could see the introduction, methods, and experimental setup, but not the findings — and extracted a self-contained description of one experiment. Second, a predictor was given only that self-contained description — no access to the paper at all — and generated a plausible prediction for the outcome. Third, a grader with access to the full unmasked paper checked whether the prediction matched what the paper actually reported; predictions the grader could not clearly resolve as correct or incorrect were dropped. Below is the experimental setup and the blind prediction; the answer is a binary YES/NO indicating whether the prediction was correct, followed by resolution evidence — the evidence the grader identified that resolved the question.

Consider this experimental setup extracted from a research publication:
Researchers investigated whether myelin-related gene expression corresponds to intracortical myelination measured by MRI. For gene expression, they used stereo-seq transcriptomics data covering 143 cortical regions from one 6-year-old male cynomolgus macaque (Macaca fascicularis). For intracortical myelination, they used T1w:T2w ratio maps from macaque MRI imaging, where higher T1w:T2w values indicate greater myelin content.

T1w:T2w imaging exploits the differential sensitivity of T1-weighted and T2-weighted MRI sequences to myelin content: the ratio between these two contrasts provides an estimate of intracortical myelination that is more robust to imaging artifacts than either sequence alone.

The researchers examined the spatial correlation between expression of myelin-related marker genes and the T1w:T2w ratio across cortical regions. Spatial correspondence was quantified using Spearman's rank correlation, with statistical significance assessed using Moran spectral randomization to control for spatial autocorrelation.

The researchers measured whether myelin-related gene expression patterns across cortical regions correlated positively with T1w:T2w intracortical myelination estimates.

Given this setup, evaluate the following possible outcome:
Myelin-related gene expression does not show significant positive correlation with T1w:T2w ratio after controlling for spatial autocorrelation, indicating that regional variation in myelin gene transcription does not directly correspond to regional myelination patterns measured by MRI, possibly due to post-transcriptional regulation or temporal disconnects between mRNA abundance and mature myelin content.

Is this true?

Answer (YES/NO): NO